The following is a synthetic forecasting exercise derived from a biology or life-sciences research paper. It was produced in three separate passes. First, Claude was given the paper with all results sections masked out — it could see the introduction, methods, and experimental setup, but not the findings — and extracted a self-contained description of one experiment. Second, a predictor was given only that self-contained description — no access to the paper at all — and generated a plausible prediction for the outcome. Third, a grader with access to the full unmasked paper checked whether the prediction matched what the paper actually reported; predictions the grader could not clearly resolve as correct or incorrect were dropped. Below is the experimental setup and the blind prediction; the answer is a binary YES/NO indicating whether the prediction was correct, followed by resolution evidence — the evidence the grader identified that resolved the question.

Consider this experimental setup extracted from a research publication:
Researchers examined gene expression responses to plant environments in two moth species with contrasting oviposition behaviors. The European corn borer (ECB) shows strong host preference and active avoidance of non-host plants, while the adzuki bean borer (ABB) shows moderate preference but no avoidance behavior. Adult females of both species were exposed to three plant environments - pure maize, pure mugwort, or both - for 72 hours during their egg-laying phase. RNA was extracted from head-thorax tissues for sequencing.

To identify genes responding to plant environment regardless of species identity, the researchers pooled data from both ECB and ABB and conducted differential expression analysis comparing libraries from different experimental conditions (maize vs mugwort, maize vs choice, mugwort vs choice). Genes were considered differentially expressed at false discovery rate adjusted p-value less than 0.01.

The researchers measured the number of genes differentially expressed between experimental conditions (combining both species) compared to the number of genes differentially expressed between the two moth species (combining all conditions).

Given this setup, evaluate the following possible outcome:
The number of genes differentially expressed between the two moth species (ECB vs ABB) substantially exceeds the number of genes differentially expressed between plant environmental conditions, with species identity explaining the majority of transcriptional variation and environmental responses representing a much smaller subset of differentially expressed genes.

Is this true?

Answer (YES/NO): YES